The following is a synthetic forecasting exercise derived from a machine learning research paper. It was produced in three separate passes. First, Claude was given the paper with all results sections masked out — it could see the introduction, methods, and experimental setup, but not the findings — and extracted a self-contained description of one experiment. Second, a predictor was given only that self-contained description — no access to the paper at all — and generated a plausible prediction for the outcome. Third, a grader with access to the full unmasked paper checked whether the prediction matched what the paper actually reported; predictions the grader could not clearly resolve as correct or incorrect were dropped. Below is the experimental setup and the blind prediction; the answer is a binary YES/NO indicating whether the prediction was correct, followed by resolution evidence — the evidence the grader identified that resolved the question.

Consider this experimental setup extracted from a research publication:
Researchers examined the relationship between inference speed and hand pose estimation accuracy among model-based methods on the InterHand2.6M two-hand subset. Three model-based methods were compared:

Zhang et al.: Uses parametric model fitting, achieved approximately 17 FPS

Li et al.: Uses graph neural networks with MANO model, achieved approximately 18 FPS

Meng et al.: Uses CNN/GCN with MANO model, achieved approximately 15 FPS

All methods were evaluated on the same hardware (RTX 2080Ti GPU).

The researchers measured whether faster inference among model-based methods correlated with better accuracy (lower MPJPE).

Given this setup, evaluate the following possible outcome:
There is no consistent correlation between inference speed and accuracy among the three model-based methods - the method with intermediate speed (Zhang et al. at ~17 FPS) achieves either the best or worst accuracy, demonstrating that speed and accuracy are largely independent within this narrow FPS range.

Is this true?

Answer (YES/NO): YES